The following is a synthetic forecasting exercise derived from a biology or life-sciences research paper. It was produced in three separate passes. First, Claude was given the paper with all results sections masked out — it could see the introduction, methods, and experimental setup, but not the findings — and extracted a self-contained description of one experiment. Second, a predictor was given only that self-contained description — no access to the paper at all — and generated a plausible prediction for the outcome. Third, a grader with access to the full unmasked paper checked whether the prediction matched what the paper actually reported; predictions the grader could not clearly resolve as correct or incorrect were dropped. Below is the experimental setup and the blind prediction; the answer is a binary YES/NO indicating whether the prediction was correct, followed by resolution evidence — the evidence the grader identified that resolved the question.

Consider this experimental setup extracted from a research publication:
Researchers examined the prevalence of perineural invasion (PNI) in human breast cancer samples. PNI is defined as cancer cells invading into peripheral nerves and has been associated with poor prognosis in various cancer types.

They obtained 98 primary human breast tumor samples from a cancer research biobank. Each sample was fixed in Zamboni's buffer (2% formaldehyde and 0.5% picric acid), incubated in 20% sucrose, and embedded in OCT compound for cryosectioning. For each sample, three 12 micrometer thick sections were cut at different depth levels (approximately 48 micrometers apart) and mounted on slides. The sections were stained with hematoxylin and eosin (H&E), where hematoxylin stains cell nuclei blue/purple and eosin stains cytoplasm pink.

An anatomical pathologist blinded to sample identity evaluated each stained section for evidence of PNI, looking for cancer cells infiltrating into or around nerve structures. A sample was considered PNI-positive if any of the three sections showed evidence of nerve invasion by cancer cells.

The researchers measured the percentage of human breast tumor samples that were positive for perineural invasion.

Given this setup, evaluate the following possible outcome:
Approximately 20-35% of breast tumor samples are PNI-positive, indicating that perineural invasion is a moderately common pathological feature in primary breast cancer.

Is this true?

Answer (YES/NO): NO